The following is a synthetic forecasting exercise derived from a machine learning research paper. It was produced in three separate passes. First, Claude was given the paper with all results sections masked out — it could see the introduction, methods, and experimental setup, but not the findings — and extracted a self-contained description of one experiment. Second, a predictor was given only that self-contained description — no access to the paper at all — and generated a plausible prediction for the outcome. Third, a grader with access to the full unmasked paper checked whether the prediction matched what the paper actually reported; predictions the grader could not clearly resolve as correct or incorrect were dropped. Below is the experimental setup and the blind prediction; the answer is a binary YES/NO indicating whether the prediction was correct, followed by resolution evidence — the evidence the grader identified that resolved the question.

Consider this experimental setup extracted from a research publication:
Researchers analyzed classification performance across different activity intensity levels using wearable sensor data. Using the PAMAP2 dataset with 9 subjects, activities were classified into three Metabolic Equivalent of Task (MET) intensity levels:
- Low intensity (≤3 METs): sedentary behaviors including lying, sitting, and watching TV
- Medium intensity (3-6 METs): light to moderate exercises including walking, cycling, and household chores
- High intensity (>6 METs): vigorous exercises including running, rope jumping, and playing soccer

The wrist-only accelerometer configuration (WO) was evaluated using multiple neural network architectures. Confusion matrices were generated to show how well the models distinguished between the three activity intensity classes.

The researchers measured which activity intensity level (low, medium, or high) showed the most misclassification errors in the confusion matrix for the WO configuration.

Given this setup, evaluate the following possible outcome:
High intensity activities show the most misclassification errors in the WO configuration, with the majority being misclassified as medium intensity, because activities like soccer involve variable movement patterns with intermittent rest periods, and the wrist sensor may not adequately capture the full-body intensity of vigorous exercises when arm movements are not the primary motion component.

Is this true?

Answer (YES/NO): YES